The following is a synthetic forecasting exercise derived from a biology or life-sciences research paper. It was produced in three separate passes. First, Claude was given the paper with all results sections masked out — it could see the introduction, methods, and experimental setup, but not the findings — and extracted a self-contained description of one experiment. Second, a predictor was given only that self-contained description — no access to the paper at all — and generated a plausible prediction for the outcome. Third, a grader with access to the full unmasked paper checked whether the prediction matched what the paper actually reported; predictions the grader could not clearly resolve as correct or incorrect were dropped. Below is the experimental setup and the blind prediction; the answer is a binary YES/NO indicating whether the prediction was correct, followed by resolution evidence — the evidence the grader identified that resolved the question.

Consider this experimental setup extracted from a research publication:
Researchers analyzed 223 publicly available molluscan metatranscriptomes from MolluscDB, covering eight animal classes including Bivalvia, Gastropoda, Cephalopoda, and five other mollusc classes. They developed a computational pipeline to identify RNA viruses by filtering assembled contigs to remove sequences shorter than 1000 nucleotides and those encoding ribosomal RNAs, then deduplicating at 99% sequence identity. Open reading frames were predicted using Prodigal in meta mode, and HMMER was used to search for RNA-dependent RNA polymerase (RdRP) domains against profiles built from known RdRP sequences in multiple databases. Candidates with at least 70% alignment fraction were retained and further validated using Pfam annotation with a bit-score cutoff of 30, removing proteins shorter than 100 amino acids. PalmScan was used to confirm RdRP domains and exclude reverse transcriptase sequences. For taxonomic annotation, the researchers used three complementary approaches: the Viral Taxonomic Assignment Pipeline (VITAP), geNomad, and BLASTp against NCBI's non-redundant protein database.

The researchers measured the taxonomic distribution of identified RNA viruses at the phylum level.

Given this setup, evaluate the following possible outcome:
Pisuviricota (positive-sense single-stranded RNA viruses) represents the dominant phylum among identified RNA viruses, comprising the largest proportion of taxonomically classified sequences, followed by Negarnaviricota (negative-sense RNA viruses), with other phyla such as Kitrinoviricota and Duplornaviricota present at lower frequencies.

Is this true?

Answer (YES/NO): NO